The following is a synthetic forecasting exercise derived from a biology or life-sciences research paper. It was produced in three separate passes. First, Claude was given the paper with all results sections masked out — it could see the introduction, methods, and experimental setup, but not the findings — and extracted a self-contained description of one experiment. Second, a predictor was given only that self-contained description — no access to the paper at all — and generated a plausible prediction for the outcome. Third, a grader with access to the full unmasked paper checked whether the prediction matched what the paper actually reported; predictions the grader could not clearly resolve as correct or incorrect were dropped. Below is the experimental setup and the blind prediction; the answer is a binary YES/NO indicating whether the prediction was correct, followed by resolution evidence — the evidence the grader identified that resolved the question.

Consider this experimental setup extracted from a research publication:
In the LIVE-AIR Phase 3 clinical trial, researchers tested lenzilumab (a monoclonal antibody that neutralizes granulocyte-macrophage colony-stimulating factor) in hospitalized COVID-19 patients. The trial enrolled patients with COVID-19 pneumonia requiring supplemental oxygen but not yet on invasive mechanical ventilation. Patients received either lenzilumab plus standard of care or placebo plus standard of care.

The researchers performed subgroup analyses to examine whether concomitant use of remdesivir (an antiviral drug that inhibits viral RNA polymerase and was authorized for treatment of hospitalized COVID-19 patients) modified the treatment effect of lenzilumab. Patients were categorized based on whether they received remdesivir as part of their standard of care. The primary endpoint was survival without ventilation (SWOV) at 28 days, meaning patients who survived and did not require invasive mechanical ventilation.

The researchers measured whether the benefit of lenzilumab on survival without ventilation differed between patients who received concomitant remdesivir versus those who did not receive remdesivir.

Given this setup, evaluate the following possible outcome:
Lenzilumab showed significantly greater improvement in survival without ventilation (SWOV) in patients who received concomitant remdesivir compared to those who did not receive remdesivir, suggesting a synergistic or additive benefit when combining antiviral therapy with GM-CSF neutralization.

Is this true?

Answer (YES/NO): YES